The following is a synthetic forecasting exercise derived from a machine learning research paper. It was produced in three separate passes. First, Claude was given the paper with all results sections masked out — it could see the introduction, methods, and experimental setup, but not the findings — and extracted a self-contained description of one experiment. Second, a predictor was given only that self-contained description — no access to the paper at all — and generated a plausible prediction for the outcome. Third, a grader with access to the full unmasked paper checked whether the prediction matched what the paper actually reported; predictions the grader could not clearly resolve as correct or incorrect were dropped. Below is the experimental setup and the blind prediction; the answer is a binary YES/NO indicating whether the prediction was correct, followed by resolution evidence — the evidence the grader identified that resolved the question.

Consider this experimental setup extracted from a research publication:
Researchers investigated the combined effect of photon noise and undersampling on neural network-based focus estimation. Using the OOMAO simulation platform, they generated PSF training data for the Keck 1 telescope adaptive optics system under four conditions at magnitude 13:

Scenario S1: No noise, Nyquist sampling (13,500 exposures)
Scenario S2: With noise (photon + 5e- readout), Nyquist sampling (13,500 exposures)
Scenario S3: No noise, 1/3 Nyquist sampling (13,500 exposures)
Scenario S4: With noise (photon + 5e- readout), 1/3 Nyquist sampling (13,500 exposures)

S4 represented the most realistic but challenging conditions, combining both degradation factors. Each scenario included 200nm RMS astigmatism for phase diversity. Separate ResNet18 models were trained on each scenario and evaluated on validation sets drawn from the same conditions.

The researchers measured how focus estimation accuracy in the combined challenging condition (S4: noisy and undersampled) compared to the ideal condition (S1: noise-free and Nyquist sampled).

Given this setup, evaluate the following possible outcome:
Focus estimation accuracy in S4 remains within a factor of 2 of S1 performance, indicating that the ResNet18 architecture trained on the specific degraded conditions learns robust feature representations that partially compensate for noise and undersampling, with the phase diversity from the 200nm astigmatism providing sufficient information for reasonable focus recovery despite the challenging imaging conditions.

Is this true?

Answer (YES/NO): YES